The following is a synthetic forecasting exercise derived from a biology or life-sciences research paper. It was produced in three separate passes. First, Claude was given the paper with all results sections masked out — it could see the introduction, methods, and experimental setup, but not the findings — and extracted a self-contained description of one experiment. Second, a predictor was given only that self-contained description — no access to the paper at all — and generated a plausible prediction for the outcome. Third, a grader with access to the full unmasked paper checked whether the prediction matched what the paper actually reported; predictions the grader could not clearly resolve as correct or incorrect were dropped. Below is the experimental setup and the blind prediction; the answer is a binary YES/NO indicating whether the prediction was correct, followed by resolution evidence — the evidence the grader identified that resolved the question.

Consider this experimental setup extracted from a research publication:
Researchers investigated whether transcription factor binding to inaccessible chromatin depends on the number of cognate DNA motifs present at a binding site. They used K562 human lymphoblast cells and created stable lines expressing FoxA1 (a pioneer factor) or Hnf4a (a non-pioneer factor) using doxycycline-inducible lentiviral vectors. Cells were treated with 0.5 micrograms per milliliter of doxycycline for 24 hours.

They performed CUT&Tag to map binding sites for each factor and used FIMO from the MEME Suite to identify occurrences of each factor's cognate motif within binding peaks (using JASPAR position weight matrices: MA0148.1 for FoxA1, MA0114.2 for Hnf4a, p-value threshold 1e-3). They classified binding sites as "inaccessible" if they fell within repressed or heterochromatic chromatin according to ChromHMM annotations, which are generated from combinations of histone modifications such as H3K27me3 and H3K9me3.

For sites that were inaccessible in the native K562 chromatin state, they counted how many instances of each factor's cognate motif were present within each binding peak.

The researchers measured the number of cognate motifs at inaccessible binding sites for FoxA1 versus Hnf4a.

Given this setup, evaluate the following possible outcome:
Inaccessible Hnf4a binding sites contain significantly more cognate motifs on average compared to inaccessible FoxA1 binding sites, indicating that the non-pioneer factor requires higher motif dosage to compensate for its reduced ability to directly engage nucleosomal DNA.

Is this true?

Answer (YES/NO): YES